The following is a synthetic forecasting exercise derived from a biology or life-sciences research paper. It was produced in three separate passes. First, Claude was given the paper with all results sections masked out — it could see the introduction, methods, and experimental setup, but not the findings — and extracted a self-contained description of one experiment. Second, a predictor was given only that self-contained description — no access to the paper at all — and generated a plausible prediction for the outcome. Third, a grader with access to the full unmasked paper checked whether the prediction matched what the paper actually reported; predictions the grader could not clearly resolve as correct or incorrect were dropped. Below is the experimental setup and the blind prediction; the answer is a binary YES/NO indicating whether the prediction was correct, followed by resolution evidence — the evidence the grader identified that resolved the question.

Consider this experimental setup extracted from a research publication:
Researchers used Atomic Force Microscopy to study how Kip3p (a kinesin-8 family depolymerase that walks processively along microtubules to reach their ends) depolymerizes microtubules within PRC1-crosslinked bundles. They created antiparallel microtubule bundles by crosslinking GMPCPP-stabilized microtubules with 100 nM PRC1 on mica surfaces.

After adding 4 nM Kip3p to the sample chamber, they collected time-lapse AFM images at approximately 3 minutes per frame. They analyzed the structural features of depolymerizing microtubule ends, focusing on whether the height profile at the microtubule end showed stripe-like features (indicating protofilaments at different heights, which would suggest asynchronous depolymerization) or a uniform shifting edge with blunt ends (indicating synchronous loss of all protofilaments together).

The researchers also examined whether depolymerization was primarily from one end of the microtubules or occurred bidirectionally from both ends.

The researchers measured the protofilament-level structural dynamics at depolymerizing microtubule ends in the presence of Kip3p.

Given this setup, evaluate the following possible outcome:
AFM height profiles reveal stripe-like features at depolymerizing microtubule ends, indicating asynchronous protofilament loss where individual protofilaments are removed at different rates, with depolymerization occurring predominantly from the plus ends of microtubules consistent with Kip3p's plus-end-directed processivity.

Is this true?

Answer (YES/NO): NO